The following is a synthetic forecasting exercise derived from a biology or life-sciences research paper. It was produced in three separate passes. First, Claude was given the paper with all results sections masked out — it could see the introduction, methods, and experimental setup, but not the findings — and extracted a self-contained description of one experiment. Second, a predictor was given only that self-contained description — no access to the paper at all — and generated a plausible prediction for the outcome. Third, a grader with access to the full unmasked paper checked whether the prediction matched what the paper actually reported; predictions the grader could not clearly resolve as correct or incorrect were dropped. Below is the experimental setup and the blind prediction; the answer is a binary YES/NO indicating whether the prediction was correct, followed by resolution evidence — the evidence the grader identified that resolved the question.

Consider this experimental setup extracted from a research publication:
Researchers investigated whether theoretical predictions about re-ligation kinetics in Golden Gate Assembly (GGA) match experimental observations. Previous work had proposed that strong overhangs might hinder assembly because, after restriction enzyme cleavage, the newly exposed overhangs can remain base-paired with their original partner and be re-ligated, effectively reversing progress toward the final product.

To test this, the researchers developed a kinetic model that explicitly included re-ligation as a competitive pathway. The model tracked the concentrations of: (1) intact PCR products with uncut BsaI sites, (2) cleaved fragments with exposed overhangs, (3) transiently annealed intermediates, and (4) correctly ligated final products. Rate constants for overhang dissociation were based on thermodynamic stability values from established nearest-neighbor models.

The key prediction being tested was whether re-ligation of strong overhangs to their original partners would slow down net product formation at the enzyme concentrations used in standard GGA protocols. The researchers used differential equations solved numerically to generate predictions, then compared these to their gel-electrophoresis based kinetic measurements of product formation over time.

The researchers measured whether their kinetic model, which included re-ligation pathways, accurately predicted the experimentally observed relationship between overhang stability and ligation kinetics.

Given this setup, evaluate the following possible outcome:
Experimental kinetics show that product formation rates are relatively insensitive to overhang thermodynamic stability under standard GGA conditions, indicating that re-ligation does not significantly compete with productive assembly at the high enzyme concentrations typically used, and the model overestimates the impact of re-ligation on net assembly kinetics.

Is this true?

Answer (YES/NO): NO